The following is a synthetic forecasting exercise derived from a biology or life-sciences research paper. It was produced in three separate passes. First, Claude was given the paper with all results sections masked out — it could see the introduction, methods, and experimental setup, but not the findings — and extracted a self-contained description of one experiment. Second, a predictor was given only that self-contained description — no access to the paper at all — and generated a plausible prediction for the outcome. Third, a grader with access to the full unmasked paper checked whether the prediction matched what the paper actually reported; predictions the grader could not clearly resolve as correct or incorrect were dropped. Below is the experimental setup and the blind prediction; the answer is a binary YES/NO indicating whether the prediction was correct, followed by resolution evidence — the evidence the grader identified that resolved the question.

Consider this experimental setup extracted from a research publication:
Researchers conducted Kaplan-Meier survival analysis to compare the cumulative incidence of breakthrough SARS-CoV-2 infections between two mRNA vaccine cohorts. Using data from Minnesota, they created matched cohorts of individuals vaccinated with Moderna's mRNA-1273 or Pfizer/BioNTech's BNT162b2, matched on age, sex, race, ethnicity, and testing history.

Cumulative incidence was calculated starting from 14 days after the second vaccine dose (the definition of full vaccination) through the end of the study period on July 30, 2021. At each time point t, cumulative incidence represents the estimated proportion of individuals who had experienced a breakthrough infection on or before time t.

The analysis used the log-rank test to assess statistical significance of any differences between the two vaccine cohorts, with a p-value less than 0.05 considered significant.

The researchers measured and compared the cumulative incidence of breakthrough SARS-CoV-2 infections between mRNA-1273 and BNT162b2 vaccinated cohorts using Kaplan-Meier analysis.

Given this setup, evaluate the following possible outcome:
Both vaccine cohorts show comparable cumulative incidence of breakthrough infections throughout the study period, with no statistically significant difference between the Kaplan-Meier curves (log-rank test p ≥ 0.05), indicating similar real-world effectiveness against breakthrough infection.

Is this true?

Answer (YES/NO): NO